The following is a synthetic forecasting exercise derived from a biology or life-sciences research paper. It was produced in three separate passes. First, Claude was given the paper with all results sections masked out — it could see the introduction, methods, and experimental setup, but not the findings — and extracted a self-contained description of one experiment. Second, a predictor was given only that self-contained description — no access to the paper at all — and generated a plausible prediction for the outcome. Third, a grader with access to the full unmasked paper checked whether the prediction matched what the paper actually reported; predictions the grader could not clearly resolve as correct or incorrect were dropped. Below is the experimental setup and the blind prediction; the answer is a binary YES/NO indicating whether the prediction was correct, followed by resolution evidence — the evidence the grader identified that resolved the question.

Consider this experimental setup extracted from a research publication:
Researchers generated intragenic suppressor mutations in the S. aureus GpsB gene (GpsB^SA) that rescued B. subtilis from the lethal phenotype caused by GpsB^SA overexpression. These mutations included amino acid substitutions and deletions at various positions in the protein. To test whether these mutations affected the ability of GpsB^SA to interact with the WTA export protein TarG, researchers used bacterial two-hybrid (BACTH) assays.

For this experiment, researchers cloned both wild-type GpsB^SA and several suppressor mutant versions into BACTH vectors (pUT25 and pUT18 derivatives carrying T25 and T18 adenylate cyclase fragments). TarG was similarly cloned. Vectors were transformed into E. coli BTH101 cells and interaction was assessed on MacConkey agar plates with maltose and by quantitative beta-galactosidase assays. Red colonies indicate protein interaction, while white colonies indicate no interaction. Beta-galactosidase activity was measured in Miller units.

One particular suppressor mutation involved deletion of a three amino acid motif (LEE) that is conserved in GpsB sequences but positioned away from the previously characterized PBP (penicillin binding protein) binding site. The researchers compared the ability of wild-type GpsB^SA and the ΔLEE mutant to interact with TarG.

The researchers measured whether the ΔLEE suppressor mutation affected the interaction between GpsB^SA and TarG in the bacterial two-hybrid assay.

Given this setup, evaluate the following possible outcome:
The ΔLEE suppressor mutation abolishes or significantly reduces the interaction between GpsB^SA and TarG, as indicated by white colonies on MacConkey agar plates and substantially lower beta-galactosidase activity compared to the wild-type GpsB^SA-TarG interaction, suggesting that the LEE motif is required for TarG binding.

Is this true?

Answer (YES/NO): YES